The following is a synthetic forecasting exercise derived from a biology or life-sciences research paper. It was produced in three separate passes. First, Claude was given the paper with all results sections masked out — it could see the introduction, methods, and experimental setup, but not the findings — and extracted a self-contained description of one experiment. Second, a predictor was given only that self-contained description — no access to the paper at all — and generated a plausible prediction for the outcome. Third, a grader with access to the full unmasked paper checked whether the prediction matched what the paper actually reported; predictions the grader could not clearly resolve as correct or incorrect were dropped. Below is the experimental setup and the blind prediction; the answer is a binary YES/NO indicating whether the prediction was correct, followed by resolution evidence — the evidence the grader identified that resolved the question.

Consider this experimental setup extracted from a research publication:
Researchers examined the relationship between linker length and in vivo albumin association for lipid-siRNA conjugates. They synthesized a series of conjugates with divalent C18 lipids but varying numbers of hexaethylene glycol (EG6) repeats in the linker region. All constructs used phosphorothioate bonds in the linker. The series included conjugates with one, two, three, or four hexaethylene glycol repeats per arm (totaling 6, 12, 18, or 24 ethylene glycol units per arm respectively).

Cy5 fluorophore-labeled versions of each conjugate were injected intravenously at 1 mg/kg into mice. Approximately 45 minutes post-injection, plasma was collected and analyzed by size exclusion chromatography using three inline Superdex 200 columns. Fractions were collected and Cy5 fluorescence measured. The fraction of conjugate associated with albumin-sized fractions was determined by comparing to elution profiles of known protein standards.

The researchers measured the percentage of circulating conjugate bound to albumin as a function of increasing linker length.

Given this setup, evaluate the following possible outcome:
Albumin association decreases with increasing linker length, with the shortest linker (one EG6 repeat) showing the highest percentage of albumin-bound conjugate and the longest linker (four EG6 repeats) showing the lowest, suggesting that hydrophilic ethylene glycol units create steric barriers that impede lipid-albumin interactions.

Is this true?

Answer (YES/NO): NO